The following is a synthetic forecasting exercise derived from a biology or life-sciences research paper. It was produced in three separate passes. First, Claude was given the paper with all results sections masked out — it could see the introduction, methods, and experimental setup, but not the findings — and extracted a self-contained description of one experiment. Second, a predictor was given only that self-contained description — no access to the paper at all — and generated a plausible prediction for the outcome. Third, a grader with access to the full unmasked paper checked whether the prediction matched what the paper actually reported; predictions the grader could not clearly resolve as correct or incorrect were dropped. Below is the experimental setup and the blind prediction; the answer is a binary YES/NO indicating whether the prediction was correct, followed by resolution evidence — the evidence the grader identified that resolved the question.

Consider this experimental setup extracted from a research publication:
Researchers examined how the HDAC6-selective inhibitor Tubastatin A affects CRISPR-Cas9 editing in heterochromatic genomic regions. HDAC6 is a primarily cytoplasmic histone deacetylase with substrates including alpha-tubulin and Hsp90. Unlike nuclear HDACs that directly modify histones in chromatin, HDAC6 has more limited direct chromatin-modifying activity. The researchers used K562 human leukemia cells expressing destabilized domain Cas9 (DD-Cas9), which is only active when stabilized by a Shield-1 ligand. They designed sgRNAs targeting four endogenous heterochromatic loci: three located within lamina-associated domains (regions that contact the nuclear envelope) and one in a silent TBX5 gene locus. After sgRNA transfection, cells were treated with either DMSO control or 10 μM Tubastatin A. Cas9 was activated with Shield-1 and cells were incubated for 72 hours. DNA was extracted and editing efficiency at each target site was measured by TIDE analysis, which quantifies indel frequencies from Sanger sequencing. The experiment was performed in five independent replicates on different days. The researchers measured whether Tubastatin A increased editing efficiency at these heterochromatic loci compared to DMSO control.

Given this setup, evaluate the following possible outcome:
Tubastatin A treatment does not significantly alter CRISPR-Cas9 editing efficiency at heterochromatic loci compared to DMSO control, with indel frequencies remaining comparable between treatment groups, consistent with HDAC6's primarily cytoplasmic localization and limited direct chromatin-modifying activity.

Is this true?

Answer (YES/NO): NO